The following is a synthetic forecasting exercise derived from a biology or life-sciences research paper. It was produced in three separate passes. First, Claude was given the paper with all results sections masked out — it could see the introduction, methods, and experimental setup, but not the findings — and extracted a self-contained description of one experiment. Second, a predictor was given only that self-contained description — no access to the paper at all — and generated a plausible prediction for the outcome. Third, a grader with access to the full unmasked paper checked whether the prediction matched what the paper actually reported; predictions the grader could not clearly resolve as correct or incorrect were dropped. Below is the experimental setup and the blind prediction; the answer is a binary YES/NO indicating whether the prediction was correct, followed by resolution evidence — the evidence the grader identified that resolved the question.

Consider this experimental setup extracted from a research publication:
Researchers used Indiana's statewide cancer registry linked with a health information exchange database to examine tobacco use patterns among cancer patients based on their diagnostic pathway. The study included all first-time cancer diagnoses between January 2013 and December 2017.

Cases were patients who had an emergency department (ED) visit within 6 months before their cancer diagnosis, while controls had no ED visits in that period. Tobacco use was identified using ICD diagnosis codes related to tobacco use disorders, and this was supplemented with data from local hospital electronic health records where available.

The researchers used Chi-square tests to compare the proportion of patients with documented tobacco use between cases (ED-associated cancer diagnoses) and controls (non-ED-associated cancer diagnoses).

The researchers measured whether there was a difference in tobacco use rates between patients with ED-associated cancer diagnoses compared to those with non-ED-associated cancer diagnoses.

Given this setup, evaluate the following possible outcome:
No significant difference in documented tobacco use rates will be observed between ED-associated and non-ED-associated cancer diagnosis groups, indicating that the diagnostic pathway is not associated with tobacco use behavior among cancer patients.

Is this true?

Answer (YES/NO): NO